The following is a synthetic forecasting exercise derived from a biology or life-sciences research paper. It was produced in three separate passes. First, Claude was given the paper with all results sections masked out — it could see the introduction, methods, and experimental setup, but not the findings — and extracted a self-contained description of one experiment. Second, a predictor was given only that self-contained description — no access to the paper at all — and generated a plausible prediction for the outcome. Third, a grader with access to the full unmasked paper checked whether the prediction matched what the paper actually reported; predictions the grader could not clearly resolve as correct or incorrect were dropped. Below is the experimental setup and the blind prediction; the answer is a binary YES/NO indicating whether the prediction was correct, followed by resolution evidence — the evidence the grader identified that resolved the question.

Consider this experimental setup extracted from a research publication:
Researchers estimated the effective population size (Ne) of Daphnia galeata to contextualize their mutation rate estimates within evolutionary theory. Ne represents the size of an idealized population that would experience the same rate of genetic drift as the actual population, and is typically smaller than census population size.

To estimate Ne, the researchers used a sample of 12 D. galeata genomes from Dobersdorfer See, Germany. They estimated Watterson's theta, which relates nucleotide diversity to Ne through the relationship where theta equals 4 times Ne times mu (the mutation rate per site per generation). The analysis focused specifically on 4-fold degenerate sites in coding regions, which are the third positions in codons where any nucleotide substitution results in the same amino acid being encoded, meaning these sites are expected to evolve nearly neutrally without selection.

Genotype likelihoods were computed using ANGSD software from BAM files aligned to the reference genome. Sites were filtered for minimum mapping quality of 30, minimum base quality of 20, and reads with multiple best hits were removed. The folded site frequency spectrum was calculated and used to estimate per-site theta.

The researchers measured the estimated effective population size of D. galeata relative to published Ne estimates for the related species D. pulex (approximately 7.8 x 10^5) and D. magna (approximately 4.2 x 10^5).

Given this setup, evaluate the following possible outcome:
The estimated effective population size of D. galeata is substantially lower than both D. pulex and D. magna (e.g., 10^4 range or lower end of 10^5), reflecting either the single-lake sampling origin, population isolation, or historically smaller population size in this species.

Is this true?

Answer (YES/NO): NO